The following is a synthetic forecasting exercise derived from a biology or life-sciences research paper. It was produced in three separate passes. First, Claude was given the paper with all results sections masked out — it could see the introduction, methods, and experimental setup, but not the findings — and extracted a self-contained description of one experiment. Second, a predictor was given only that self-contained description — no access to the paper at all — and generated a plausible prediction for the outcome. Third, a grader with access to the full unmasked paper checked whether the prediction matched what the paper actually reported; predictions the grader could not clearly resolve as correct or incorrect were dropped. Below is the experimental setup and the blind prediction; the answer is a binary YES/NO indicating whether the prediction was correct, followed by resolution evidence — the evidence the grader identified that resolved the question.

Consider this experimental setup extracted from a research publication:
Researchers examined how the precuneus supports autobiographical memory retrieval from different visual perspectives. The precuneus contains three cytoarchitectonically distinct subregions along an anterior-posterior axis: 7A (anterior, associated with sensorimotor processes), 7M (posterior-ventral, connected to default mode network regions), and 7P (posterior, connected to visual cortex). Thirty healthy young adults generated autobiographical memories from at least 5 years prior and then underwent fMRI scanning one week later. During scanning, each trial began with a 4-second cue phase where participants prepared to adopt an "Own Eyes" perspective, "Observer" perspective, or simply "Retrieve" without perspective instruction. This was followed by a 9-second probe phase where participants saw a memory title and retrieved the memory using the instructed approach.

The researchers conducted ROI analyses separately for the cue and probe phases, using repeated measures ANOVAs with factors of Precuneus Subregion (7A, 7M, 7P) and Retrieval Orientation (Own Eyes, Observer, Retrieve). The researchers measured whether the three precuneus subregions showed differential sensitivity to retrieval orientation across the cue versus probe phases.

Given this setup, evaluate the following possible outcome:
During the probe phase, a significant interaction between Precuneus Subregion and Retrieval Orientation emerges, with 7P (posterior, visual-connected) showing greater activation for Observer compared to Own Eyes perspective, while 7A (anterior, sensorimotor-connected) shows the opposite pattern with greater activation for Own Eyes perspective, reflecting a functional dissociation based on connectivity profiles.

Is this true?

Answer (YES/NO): NO